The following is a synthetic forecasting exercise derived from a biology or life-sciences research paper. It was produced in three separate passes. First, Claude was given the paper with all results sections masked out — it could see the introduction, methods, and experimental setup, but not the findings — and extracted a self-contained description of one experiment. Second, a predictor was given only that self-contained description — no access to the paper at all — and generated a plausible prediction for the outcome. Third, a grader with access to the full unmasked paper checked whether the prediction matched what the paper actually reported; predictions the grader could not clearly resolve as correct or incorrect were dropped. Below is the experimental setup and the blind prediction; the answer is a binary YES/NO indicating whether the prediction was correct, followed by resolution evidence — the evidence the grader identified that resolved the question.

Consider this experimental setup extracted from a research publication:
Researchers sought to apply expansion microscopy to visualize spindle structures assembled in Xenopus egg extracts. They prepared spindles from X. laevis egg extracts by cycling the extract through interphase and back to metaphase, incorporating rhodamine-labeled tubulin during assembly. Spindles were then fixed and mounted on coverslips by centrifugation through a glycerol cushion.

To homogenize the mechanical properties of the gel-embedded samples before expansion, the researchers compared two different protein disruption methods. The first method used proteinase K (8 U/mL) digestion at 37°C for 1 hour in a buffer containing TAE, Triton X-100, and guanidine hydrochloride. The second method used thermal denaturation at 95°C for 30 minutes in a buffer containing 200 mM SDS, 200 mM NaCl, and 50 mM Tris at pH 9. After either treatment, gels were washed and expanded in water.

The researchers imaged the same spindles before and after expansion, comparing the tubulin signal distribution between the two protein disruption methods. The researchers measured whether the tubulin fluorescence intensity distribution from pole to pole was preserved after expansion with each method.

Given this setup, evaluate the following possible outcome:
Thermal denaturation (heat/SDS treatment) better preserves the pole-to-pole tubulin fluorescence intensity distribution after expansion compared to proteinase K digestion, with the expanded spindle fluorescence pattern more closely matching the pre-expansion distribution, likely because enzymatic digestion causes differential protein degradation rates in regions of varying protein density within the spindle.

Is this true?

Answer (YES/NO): YES